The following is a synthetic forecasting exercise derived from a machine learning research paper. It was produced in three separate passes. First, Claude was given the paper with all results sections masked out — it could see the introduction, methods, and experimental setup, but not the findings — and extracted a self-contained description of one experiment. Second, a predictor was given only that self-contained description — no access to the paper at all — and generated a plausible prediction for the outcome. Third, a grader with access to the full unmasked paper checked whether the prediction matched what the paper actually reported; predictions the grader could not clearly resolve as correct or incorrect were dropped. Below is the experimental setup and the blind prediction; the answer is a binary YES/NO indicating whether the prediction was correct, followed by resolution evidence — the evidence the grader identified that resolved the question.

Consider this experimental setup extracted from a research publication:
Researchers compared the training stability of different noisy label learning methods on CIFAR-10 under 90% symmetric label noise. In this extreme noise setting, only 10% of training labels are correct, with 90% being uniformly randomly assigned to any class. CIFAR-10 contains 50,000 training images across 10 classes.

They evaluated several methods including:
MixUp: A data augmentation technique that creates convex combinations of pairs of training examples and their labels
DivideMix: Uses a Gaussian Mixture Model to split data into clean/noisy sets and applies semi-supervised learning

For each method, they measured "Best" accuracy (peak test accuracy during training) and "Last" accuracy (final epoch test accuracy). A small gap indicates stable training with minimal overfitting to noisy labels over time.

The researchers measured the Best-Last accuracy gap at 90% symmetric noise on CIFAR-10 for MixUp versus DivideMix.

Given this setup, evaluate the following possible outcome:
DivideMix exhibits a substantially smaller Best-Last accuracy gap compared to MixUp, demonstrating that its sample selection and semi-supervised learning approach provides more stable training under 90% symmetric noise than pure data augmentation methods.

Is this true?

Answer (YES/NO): YES